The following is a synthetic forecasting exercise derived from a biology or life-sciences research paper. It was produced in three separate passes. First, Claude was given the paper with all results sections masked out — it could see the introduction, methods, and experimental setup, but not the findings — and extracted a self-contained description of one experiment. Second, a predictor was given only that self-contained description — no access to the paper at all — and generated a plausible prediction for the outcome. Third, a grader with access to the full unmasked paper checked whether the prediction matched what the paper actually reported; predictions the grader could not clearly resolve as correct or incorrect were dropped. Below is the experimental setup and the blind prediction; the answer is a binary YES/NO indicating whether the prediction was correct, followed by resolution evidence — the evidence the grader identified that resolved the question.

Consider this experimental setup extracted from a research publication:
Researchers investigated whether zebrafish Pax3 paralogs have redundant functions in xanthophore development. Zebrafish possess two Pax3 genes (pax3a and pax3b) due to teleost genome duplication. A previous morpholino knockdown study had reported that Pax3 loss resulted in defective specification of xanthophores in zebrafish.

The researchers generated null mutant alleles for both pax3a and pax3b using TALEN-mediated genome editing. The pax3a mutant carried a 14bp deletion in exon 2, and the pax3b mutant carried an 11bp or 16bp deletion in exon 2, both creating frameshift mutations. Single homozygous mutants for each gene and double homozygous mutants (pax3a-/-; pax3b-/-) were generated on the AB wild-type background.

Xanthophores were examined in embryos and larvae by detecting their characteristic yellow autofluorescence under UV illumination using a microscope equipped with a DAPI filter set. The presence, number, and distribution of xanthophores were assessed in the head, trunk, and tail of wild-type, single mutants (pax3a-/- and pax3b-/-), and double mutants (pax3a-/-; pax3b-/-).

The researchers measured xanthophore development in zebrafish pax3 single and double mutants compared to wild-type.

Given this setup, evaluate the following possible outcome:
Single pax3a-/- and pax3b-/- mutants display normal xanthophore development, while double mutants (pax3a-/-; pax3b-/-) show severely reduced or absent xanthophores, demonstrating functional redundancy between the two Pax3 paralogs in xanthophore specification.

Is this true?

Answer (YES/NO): NO